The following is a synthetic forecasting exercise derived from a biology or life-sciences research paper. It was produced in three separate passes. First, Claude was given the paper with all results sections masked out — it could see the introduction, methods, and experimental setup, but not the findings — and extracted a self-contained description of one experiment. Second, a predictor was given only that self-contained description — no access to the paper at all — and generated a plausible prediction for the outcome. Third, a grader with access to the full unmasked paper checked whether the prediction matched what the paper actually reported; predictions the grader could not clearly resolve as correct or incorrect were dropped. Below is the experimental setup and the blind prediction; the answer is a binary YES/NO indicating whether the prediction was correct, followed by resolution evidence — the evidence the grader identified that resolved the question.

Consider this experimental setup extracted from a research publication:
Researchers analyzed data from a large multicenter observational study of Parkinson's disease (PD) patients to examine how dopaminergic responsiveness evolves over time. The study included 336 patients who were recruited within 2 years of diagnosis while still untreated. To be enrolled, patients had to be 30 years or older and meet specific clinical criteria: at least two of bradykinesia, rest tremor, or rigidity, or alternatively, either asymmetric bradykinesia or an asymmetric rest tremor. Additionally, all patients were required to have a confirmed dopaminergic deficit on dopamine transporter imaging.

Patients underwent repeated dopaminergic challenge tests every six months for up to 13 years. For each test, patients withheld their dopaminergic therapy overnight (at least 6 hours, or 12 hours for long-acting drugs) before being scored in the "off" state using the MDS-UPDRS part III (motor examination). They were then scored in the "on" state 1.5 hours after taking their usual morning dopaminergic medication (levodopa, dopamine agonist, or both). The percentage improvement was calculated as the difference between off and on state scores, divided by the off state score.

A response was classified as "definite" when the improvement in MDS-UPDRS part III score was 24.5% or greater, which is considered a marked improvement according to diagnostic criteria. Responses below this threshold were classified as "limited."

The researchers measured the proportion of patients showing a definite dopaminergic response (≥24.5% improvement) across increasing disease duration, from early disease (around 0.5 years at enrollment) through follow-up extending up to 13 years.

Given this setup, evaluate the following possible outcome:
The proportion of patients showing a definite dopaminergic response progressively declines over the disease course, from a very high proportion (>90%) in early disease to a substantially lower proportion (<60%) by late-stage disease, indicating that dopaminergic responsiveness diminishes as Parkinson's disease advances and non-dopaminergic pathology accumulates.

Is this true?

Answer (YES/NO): NO